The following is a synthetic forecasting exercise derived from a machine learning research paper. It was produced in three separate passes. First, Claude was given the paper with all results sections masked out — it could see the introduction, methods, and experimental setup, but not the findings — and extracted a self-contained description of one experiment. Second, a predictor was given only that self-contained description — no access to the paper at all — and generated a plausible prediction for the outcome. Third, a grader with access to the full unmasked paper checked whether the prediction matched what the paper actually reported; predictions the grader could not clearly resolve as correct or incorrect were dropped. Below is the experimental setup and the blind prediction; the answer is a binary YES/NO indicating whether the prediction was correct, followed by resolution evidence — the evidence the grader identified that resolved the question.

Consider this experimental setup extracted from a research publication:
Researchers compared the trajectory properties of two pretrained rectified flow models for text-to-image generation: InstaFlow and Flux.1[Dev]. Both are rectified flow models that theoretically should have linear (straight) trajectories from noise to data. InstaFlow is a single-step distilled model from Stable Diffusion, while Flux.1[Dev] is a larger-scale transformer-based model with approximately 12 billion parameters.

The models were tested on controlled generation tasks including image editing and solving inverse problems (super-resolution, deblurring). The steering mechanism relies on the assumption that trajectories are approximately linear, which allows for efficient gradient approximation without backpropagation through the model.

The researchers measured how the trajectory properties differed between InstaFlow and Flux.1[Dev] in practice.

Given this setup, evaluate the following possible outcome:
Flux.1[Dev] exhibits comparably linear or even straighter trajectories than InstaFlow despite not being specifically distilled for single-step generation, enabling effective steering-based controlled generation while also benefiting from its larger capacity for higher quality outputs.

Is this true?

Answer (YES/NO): NO